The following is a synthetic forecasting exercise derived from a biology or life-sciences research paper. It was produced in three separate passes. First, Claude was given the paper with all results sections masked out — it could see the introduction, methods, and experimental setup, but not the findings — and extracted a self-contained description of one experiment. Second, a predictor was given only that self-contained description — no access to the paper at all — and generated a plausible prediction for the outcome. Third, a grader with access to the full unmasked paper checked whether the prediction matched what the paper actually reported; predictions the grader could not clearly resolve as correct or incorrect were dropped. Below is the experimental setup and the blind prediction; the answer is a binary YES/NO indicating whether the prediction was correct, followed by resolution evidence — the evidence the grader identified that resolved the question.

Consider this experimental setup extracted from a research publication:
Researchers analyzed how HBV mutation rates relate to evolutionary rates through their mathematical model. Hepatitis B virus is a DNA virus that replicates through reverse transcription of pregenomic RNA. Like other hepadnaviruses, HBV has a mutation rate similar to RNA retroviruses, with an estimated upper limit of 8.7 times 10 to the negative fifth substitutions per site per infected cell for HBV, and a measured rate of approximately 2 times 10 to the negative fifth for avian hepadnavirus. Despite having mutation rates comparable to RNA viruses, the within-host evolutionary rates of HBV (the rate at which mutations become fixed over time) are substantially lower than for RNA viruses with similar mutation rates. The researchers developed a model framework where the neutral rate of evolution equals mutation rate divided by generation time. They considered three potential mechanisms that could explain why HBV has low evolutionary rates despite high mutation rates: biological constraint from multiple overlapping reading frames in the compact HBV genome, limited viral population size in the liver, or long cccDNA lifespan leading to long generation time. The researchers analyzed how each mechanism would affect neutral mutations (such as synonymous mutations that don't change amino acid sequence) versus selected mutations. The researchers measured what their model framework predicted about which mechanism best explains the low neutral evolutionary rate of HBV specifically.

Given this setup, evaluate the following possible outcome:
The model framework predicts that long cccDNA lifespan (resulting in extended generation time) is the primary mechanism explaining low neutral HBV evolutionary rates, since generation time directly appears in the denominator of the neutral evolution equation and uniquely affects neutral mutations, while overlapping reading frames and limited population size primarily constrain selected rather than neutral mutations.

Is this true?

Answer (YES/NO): YES